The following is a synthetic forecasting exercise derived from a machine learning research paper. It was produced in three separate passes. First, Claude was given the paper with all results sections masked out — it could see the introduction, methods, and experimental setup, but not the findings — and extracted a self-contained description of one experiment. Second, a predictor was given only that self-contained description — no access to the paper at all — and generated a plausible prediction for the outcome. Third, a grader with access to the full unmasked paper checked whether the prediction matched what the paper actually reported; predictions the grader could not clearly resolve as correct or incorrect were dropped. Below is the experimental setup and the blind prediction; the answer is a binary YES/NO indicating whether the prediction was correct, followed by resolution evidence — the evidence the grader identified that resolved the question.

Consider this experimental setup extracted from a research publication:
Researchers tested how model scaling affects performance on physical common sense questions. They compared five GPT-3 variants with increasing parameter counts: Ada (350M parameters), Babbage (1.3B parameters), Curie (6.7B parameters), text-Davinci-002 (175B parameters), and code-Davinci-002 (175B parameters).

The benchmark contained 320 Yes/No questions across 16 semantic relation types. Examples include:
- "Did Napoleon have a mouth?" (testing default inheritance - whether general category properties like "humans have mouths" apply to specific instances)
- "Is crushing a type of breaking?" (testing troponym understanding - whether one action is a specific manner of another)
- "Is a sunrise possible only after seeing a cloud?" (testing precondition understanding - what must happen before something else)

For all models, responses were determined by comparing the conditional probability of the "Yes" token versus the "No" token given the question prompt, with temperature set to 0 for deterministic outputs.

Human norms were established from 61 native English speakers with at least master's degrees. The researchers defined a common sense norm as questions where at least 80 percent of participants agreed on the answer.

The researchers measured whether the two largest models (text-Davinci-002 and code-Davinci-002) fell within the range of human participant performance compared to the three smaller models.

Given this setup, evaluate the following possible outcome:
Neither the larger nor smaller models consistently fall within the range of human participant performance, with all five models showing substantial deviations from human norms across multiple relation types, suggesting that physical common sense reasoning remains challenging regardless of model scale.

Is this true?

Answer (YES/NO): NO